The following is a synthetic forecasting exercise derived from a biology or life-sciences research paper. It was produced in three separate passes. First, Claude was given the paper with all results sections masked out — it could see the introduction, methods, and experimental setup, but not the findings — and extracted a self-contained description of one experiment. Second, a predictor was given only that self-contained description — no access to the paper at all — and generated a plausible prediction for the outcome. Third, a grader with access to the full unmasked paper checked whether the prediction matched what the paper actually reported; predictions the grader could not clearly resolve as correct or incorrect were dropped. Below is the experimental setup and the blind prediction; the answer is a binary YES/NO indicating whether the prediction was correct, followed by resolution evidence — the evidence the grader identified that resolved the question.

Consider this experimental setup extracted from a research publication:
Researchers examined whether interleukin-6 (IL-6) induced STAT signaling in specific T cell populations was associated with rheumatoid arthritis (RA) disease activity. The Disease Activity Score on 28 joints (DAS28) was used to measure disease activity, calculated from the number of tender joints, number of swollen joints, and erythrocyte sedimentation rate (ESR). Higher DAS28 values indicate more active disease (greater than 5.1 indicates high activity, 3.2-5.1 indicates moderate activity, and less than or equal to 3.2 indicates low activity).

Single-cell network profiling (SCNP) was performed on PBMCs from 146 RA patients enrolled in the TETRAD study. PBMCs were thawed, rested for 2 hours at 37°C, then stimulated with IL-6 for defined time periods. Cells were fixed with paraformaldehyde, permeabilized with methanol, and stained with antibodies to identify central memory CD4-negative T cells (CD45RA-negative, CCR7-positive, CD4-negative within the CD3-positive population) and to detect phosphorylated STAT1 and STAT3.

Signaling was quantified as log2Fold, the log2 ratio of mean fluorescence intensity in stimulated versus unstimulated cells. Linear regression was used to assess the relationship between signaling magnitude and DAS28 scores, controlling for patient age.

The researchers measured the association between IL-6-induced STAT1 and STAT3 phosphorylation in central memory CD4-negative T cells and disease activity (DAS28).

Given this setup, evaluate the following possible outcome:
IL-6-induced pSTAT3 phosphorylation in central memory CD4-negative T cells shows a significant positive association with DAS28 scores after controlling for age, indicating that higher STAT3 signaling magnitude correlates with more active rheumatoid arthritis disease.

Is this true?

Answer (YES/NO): YES